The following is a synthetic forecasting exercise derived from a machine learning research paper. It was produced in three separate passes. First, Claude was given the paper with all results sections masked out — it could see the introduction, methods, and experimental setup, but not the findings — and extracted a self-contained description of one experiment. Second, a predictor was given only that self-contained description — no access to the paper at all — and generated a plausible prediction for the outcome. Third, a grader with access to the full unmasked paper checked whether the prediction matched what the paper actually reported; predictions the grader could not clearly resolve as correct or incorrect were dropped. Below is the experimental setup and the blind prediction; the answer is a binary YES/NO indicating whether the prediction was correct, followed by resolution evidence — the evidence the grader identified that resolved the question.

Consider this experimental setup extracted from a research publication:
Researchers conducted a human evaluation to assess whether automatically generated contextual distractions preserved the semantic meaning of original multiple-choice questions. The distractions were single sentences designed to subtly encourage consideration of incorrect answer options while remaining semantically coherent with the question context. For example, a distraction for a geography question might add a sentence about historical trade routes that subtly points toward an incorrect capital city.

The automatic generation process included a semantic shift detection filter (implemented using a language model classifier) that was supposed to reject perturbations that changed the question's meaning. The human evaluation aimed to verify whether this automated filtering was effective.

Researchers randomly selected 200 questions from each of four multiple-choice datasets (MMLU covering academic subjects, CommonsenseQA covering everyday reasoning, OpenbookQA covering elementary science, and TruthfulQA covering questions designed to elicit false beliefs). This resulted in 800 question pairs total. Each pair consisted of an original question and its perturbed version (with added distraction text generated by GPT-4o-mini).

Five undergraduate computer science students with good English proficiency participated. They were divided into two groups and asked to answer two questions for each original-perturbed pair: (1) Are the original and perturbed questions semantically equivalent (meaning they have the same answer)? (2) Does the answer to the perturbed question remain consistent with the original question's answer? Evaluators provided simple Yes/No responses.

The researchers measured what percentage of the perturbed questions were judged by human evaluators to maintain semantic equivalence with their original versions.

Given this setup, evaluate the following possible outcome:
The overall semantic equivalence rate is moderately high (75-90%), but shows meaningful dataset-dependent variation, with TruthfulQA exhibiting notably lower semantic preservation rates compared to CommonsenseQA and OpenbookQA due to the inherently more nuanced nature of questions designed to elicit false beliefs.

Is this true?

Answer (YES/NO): NO